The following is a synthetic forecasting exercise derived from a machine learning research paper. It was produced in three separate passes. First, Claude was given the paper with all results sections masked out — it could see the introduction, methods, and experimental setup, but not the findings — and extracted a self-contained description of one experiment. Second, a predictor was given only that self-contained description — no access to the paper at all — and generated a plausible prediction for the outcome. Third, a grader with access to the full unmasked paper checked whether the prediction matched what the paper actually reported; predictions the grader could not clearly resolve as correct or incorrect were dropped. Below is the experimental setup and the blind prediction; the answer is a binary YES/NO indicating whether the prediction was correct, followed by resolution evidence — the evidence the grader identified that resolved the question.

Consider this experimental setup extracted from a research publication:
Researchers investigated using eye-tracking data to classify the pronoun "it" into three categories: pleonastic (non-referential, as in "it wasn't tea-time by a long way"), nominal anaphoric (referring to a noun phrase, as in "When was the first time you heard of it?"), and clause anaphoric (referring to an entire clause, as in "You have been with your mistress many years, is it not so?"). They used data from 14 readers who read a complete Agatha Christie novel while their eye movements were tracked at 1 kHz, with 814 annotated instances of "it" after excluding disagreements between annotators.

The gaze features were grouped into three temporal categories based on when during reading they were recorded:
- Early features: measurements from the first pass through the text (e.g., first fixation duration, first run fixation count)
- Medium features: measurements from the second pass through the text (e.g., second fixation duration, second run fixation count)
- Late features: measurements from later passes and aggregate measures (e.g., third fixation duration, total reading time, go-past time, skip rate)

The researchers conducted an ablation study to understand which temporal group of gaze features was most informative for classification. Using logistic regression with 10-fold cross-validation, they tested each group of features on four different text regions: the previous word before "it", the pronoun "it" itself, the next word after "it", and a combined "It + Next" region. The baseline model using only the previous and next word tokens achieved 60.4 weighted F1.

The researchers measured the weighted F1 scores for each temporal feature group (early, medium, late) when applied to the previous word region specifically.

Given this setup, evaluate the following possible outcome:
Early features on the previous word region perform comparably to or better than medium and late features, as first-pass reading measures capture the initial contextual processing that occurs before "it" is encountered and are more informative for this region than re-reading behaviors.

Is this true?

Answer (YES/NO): YES